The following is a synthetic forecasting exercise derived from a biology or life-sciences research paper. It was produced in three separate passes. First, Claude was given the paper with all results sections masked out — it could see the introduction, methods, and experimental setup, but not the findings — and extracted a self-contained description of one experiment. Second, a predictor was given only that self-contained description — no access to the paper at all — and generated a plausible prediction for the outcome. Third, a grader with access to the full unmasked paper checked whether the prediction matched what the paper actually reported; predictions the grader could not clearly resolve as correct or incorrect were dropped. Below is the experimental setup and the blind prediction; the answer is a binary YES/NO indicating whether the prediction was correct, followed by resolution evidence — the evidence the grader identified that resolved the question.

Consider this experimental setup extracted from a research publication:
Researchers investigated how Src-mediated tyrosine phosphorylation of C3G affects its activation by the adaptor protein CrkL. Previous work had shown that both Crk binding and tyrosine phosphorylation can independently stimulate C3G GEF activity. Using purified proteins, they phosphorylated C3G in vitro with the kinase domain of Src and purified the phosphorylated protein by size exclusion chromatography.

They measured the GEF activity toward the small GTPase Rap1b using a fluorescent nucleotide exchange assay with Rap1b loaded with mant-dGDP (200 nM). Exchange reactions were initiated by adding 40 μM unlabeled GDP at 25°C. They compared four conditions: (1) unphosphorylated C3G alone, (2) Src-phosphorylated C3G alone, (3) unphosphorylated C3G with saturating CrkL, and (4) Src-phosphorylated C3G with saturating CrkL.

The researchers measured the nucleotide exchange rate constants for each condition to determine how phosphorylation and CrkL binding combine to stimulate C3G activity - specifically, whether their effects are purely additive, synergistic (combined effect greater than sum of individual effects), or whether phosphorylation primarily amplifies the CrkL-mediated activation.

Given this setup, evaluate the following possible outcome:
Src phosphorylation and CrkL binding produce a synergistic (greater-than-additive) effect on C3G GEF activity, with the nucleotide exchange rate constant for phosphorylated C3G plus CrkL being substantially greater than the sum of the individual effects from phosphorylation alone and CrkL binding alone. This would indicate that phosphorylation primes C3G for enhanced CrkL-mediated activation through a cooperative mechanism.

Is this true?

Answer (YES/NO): YES